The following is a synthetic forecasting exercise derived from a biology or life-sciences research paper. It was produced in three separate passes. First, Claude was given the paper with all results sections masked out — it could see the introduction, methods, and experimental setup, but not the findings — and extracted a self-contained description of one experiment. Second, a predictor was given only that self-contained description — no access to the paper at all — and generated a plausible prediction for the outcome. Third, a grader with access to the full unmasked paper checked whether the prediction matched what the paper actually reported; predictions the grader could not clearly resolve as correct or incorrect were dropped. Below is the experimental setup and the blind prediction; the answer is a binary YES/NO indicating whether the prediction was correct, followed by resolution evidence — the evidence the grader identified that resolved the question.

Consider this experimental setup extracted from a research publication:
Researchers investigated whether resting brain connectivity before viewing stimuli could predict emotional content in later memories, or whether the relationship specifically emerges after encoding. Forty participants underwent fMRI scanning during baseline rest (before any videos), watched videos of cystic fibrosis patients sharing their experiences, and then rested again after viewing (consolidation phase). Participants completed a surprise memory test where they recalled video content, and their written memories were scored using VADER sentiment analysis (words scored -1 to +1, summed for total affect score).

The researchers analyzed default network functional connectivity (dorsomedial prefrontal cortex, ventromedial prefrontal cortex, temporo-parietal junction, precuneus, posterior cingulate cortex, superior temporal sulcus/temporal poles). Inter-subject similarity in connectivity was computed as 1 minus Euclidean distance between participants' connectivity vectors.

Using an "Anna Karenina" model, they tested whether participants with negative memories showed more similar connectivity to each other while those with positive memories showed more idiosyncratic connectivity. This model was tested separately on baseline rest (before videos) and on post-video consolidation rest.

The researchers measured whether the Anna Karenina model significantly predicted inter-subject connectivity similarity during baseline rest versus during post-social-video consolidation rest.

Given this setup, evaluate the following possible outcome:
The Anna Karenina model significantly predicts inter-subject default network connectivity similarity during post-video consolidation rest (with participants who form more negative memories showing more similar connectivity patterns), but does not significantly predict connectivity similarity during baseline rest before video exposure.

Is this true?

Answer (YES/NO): YES